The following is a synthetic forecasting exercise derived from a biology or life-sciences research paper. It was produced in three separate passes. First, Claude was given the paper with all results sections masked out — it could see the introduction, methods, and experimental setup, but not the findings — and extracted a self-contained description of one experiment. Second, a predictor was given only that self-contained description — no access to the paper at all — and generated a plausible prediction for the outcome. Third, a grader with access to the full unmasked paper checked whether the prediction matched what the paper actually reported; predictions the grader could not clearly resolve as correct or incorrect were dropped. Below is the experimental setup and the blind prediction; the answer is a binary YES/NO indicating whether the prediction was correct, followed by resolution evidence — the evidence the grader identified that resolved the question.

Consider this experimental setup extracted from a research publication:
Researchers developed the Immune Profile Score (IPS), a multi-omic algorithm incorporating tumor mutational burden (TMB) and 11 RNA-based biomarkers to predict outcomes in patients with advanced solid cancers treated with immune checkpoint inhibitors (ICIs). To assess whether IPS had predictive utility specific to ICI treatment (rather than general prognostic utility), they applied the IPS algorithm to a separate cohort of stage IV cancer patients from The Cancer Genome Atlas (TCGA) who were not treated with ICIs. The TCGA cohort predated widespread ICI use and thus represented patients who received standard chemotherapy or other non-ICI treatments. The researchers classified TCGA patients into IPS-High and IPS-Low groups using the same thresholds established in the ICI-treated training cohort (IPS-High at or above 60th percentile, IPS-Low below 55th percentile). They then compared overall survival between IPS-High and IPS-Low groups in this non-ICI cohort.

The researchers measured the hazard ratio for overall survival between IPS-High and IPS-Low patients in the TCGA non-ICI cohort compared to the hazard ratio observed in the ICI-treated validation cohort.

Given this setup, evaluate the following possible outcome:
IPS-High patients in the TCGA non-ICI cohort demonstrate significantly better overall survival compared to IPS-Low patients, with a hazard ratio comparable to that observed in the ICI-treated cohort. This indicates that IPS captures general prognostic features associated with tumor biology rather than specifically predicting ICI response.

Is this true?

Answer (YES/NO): NO